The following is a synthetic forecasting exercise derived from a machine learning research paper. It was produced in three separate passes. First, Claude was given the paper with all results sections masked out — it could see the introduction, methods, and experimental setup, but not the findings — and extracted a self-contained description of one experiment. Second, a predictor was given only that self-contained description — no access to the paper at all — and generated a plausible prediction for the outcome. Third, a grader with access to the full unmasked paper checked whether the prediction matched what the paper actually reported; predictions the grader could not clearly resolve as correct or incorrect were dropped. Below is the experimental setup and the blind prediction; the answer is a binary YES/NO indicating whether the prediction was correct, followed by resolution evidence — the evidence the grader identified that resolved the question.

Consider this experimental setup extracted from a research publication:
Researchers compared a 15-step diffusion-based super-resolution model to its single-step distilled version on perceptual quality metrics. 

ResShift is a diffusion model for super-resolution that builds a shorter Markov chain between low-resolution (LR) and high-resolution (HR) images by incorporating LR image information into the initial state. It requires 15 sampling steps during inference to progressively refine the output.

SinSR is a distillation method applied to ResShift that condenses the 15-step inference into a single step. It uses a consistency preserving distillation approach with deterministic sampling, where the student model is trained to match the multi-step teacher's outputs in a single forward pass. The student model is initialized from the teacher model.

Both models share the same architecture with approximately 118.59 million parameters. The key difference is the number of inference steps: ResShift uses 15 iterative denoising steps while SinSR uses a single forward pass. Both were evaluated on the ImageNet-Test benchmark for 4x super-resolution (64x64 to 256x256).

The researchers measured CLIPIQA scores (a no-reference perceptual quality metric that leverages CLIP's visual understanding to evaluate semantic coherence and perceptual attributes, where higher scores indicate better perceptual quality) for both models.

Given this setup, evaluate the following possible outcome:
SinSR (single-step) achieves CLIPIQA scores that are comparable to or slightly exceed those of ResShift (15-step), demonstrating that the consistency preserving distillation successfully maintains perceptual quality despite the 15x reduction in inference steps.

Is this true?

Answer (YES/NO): YES